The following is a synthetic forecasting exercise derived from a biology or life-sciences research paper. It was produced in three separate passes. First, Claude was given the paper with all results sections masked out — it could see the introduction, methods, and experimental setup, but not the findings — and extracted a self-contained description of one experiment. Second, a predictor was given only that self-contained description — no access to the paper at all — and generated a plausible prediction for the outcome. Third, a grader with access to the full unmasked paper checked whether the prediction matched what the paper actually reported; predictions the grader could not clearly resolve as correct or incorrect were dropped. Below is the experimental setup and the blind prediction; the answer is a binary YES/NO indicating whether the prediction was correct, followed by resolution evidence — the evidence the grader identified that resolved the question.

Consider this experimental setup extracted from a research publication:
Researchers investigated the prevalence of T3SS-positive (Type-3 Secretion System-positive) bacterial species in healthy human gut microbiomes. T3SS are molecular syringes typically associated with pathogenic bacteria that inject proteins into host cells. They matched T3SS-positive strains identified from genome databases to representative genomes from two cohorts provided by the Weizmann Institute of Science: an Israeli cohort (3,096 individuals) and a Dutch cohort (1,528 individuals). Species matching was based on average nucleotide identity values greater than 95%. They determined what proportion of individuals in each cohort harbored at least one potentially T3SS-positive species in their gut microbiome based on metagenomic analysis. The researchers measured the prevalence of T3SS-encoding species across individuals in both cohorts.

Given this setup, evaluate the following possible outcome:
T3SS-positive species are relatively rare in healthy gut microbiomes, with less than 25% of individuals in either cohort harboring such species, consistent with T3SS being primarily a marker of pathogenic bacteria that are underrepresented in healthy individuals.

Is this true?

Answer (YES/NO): NO